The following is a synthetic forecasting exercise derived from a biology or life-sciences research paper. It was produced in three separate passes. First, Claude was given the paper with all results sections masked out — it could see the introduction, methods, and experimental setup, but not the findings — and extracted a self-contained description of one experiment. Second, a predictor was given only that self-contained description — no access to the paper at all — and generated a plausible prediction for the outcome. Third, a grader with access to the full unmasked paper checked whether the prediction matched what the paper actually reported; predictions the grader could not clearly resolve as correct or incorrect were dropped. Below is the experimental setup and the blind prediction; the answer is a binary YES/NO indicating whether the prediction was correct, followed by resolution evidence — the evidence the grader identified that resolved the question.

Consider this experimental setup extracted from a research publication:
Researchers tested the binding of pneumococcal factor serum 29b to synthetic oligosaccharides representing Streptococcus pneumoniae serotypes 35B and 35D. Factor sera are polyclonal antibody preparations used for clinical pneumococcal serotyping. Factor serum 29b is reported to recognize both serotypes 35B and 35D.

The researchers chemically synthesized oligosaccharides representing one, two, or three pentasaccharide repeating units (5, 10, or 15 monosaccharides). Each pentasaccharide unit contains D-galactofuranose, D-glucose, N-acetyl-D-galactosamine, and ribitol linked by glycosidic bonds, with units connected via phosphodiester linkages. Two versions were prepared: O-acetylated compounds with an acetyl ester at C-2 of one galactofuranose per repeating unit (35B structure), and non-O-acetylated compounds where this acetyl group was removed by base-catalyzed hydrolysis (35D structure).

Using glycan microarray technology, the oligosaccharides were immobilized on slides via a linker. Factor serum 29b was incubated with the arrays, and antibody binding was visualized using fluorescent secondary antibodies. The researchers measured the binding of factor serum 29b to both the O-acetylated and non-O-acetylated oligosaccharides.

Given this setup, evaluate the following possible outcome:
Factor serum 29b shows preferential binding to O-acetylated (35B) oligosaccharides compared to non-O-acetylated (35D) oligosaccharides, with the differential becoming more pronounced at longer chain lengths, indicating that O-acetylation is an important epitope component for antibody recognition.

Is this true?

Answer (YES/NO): NO